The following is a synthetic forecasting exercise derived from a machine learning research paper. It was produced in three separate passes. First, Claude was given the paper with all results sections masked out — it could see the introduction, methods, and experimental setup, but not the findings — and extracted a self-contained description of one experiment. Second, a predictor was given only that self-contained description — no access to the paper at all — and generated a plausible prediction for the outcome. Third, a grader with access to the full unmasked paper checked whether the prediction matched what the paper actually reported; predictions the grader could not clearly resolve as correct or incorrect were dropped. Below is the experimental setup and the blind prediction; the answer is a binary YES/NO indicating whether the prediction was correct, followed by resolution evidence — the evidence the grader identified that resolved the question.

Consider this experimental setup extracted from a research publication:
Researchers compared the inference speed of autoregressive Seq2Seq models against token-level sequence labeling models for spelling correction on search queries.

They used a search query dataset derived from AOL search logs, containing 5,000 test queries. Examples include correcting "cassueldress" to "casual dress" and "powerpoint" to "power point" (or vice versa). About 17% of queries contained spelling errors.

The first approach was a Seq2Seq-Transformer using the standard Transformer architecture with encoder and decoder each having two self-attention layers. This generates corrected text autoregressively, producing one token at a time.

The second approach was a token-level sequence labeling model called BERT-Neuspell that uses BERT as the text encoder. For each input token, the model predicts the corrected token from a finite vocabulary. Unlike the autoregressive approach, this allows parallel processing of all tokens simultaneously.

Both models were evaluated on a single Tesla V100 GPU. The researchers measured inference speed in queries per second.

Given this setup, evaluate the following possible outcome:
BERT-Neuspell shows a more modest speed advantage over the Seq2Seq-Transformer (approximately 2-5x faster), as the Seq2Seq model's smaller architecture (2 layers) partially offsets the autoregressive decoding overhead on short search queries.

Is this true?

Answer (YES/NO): NO